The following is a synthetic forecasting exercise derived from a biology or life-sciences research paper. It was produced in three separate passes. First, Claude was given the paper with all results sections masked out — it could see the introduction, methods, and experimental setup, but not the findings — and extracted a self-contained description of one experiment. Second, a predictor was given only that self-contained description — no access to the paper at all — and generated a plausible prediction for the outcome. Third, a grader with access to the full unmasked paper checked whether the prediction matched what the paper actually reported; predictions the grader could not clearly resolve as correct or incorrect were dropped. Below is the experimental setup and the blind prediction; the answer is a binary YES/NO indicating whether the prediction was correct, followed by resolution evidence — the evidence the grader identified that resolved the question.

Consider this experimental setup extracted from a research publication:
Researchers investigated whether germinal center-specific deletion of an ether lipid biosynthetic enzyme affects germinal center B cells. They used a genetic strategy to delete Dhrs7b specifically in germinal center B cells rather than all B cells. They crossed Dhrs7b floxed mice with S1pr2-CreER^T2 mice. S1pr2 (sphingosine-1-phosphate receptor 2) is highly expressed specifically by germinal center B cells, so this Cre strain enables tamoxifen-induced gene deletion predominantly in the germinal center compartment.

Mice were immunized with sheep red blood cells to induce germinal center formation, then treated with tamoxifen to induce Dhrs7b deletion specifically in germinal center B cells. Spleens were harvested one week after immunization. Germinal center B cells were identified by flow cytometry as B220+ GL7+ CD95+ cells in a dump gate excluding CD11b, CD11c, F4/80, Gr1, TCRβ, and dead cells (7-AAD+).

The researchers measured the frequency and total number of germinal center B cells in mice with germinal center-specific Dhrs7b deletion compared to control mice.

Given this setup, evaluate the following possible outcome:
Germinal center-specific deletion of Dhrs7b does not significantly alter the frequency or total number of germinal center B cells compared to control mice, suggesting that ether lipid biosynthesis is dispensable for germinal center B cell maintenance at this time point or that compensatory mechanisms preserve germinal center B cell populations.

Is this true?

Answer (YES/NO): NO